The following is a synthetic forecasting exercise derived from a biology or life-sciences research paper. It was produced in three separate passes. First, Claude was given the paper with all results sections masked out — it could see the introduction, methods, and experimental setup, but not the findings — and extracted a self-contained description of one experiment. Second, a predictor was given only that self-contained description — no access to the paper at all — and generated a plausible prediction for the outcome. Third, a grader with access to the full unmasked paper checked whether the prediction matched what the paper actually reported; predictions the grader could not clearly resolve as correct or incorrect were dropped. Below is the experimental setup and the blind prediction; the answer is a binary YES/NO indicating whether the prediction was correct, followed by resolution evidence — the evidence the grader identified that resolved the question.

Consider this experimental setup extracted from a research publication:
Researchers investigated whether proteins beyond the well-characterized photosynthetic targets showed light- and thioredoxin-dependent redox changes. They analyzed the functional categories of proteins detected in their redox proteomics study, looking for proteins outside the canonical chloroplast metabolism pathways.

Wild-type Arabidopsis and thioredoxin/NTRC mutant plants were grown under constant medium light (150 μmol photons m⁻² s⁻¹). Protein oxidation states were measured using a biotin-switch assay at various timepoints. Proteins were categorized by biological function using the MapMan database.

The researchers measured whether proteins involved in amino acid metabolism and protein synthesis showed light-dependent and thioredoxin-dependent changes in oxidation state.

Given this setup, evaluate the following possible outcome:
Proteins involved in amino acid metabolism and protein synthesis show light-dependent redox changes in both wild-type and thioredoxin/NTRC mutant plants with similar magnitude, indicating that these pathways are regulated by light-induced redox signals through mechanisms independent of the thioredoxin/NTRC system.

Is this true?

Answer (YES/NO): NO